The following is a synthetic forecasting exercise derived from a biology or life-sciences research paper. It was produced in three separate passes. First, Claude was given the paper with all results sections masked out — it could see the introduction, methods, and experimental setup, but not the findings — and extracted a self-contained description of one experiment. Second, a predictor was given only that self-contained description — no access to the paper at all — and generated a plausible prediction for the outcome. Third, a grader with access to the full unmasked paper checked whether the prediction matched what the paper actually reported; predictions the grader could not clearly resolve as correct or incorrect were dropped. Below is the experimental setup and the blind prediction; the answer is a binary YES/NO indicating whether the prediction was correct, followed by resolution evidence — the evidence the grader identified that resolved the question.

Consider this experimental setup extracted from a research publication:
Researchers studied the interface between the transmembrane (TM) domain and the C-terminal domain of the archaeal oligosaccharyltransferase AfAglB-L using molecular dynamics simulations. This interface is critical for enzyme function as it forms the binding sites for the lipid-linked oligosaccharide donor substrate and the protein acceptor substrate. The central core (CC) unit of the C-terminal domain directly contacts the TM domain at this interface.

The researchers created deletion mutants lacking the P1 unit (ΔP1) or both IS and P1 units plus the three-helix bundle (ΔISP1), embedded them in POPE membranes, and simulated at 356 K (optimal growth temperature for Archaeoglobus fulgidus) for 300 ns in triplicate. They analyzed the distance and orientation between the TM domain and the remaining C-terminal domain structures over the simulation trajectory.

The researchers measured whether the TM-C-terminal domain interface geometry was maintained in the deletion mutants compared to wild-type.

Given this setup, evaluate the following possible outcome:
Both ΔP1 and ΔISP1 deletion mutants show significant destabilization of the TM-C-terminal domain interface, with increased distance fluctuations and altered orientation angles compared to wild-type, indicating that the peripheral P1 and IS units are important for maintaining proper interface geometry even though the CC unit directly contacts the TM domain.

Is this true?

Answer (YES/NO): NO